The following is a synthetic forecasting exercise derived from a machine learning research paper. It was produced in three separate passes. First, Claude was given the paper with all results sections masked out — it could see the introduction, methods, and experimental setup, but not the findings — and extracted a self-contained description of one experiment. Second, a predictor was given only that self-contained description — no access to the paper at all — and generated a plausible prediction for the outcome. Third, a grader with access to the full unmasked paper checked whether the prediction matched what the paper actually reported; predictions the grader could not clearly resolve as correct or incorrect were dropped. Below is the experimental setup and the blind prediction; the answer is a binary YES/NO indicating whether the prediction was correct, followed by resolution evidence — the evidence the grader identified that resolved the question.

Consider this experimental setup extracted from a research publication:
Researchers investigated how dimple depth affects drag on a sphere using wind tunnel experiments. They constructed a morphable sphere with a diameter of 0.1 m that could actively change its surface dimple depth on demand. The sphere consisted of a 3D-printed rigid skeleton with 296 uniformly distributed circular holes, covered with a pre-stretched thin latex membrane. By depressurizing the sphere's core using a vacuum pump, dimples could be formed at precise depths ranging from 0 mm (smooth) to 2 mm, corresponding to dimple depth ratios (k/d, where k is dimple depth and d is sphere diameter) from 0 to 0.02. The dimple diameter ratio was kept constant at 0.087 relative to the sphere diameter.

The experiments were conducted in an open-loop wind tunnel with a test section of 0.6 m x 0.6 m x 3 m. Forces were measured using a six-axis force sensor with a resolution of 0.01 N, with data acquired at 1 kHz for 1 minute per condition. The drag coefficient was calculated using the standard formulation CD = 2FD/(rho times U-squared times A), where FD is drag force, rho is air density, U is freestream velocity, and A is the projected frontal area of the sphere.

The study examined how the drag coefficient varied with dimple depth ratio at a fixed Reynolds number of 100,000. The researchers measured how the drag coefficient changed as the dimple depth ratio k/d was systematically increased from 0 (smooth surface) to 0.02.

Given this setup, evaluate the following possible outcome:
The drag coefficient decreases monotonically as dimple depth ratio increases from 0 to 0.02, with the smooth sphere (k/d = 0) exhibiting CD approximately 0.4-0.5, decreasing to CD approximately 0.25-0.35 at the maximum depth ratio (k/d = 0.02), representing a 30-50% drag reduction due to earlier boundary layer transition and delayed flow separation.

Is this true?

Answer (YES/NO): NO